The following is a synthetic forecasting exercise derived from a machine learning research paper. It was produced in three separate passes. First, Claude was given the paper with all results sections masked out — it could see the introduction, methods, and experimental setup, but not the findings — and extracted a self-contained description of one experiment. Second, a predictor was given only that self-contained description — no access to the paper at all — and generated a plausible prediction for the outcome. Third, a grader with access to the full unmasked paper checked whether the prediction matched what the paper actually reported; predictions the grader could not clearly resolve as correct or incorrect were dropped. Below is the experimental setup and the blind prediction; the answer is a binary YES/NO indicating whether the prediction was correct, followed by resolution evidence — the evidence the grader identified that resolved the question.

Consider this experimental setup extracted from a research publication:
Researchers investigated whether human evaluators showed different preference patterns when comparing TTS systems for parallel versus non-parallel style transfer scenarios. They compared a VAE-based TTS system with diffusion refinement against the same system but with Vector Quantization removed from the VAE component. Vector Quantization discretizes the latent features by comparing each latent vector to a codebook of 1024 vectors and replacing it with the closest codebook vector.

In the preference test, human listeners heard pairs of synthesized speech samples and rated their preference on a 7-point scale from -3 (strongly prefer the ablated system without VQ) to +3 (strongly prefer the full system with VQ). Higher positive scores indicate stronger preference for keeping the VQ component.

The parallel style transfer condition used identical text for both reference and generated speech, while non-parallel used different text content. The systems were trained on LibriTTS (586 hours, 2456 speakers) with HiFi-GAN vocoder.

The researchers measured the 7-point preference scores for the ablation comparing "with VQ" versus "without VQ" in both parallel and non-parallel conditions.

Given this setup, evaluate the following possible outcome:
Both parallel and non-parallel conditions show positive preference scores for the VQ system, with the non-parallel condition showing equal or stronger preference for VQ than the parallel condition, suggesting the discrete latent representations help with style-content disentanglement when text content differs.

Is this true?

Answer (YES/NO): NO